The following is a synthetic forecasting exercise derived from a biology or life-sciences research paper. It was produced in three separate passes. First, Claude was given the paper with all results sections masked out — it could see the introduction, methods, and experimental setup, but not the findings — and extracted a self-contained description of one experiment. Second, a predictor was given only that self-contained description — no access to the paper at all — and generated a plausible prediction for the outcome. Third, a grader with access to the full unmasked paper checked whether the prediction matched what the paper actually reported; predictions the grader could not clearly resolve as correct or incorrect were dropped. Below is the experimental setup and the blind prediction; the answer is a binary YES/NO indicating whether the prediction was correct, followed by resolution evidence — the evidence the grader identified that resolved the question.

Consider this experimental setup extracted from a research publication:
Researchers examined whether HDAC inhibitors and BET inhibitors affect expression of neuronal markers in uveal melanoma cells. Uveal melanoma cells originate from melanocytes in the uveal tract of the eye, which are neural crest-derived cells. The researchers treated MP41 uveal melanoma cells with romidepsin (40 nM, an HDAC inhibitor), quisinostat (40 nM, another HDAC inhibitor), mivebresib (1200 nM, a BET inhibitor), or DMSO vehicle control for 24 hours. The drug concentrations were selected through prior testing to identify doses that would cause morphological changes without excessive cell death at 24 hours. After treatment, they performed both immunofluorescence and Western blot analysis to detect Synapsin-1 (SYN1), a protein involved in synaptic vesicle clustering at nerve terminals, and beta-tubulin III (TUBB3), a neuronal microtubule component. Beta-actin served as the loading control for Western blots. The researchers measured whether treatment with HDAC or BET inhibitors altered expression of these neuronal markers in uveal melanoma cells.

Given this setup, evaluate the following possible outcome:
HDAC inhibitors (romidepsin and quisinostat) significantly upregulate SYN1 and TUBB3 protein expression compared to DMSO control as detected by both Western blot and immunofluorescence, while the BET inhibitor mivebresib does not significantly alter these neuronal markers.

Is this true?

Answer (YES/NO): NO